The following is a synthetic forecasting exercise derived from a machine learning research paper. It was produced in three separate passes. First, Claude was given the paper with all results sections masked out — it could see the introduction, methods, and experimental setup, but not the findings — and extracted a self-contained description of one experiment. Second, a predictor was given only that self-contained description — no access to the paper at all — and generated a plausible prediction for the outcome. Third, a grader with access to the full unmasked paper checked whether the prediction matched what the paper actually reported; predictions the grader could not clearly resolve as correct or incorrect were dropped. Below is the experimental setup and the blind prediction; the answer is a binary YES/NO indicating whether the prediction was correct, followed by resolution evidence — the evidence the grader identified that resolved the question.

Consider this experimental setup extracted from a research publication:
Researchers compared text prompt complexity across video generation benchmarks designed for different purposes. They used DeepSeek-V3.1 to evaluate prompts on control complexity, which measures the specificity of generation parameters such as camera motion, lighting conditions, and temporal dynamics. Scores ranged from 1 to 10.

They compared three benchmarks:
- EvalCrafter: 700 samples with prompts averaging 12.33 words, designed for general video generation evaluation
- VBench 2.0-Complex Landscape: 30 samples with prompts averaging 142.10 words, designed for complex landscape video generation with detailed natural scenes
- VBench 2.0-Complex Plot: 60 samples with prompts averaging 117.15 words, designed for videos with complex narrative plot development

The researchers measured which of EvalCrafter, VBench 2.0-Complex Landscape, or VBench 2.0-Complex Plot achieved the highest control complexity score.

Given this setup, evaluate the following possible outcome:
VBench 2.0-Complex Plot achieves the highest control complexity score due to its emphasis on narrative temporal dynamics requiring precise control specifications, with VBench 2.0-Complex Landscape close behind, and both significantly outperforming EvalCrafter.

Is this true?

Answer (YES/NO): NO